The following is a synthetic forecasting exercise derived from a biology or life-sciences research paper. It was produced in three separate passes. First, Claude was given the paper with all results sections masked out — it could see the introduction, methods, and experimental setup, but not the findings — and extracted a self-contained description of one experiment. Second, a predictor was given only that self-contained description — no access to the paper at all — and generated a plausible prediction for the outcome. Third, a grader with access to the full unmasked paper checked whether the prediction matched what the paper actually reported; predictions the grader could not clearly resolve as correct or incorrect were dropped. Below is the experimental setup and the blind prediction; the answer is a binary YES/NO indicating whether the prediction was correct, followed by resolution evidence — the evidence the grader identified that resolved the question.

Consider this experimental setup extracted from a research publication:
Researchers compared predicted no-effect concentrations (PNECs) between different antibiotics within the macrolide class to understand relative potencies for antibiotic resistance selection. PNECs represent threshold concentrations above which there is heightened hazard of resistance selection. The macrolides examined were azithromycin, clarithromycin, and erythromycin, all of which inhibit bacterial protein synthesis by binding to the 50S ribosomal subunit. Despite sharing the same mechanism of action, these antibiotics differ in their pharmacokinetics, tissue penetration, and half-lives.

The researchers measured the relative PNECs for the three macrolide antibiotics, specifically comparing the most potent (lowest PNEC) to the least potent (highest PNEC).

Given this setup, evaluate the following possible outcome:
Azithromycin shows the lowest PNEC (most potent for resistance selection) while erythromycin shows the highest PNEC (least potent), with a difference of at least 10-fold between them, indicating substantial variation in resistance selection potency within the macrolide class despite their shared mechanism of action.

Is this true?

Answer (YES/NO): NO